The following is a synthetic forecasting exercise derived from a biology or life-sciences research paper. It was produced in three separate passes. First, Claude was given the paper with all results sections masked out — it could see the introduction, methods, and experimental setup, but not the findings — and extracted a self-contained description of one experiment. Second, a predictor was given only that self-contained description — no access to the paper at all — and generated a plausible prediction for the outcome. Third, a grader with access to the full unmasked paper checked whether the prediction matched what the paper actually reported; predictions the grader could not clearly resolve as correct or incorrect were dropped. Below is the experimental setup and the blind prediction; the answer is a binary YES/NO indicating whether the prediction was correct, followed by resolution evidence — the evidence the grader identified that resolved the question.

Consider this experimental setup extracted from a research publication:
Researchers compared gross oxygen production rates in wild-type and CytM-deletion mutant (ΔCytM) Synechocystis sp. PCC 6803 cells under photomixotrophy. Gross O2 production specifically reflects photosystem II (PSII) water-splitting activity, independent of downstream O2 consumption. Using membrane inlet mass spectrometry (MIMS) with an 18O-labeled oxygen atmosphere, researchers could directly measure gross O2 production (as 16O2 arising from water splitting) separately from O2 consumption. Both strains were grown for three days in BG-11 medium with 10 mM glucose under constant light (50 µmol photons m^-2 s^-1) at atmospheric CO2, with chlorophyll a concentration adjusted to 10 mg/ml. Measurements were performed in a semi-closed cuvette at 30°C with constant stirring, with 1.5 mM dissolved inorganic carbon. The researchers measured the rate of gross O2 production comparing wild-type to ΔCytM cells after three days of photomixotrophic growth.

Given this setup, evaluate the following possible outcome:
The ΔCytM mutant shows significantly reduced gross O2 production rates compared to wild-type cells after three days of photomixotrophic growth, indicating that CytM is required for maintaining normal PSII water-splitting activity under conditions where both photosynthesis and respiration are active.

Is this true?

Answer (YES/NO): NO